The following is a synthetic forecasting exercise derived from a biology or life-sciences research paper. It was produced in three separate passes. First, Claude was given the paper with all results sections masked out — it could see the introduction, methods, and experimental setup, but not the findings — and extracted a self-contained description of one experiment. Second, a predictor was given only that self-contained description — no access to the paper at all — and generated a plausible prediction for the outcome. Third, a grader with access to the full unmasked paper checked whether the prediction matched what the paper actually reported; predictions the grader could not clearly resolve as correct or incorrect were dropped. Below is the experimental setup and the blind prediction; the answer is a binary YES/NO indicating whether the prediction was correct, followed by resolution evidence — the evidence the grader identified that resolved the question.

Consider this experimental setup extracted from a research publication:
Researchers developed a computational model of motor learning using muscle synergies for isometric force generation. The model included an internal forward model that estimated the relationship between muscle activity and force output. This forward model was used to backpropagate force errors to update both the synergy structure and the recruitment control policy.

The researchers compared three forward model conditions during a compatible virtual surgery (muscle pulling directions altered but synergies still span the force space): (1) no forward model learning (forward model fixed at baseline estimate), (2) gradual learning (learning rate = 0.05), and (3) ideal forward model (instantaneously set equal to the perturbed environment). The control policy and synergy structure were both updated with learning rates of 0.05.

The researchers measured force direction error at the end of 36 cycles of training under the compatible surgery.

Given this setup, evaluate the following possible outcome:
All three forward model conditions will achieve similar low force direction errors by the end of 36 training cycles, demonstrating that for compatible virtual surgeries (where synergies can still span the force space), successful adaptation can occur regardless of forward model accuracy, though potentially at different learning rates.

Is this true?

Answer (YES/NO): YES